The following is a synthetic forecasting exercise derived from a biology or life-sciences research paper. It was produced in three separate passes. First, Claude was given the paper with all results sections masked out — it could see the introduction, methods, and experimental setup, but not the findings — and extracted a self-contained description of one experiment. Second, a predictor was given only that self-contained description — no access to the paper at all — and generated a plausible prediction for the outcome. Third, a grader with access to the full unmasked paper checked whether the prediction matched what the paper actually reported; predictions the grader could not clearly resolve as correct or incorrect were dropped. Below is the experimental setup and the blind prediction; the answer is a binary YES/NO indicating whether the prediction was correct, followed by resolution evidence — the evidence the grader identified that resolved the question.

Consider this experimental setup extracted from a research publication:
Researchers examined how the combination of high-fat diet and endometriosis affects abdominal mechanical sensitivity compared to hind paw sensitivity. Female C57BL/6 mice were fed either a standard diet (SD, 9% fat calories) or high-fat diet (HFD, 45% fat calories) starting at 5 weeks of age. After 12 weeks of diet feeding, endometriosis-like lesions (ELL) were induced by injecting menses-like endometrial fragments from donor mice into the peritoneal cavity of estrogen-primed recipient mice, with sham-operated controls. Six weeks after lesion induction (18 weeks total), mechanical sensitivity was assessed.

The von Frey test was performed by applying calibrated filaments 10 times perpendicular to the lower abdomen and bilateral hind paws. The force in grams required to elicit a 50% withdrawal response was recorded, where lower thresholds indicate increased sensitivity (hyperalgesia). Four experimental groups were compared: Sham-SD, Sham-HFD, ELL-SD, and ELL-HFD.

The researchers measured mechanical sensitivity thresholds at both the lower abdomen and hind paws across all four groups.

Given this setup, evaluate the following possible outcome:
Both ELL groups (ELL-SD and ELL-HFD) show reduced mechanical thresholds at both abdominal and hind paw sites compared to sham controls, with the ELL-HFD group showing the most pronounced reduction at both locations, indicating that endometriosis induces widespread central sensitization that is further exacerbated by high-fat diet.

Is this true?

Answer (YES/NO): NO